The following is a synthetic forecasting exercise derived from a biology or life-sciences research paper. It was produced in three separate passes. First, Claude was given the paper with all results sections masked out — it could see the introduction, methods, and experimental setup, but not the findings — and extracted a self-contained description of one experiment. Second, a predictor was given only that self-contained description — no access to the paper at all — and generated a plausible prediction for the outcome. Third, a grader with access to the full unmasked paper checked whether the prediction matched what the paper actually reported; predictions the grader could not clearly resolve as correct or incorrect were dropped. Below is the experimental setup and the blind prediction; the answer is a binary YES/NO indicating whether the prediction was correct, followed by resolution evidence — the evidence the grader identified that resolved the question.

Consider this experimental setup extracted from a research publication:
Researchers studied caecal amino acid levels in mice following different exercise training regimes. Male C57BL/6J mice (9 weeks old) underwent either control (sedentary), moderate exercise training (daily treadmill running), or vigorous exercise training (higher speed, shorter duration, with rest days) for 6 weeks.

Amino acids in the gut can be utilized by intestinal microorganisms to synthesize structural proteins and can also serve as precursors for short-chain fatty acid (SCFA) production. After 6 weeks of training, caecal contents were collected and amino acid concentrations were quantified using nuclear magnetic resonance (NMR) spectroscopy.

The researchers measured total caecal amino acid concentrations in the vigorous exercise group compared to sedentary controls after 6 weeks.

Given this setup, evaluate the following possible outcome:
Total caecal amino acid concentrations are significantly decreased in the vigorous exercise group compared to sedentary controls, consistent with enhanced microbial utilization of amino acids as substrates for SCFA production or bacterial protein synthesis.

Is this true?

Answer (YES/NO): YES